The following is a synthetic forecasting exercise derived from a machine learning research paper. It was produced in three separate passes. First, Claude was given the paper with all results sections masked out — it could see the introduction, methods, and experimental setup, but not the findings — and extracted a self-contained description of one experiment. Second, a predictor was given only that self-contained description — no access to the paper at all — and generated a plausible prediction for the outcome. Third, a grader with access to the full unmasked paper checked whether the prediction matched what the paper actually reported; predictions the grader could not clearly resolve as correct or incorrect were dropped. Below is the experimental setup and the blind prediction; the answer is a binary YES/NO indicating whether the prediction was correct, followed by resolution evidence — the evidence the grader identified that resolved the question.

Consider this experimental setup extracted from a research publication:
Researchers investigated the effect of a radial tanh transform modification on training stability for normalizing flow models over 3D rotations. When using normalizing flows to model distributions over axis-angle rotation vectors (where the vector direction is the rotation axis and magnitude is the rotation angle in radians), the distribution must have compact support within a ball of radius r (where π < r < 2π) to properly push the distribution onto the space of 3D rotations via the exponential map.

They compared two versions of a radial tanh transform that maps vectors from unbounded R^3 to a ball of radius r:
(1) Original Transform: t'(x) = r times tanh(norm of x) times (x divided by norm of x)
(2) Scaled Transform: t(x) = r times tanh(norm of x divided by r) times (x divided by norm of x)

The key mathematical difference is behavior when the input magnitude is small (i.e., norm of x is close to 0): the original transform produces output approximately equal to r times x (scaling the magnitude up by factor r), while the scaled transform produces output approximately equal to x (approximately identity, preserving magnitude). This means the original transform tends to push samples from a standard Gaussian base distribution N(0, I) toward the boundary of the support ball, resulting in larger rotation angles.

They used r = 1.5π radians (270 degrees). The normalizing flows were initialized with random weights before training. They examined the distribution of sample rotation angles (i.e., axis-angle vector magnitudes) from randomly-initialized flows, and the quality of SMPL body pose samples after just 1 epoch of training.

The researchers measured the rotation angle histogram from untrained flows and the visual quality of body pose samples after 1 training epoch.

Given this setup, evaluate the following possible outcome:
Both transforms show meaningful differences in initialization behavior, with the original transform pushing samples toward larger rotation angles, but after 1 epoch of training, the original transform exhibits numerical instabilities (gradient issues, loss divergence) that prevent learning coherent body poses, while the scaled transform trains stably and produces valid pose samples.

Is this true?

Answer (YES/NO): NO